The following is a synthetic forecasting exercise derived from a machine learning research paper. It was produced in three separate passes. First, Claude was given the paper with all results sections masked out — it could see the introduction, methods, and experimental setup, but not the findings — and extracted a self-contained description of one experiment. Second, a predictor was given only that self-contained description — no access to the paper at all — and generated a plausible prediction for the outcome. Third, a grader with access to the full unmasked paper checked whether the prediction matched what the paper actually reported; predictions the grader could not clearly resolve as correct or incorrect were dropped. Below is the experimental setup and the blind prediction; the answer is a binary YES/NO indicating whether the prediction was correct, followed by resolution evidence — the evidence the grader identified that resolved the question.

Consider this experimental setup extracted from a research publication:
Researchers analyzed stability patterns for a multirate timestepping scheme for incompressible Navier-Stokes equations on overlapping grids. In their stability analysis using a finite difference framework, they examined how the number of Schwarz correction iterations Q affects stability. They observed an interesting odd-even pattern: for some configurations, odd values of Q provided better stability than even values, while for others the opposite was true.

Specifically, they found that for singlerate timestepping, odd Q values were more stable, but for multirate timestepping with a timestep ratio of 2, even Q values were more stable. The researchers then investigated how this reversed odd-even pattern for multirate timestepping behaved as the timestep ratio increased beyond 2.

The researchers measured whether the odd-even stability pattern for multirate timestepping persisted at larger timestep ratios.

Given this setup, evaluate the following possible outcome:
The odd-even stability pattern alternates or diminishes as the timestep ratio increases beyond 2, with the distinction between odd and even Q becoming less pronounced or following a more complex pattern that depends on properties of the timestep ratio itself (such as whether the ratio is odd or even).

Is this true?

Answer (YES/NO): YES